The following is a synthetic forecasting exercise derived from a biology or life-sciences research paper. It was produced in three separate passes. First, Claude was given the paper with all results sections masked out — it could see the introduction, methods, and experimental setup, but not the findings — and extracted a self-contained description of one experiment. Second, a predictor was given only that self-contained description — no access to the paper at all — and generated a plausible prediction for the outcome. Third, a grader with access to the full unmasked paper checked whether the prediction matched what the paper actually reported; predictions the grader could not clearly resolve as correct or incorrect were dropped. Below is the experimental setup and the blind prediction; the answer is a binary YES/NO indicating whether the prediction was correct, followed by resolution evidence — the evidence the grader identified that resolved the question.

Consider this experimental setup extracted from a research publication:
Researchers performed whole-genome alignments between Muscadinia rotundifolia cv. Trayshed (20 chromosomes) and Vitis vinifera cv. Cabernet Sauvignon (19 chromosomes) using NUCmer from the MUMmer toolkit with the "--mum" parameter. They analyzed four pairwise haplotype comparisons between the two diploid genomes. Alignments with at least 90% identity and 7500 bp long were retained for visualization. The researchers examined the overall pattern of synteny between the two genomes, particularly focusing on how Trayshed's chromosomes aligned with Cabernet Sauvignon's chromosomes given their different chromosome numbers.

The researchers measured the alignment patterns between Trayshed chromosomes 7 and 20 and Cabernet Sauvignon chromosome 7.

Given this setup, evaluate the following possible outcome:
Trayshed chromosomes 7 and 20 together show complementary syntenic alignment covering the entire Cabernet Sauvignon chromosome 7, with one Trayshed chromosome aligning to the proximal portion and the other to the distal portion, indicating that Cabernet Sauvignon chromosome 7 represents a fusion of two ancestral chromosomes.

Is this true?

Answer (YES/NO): YES